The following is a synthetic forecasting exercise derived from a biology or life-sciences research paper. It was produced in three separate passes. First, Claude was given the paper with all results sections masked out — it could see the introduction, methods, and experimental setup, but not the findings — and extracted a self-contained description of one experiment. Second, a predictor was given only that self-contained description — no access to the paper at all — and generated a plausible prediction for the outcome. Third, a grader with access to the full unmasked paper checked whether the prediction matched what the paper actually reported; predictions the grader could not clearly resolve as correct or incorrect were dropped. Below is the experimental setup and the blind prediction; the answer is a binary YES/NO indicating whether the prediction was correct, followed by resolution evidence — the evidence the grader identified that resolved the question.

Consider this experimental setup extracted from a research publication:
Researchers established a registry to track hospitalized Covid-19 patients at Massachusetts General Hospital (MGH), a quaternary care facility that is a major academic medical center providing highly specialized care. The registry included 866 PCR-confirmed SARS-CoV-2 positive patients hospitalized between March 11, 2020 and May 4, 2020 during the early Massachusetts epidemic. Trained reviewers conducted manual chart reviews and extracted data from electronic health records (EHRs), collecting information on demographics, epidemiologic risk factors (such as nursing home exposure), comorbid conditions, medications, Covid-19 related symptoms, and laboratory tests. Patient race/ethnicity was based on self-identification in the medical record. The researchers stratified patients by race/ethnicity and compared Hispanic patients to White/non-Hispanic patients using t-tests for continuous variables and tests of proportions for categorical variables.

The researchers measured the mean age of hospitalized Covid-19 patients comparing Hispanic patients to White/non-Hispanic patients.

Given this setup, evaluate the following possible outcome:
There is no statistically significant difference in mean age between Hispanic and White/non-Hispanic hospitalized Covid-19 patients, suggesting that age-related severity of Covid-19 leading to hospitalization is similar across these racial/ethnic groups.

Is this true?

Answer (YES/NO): NO